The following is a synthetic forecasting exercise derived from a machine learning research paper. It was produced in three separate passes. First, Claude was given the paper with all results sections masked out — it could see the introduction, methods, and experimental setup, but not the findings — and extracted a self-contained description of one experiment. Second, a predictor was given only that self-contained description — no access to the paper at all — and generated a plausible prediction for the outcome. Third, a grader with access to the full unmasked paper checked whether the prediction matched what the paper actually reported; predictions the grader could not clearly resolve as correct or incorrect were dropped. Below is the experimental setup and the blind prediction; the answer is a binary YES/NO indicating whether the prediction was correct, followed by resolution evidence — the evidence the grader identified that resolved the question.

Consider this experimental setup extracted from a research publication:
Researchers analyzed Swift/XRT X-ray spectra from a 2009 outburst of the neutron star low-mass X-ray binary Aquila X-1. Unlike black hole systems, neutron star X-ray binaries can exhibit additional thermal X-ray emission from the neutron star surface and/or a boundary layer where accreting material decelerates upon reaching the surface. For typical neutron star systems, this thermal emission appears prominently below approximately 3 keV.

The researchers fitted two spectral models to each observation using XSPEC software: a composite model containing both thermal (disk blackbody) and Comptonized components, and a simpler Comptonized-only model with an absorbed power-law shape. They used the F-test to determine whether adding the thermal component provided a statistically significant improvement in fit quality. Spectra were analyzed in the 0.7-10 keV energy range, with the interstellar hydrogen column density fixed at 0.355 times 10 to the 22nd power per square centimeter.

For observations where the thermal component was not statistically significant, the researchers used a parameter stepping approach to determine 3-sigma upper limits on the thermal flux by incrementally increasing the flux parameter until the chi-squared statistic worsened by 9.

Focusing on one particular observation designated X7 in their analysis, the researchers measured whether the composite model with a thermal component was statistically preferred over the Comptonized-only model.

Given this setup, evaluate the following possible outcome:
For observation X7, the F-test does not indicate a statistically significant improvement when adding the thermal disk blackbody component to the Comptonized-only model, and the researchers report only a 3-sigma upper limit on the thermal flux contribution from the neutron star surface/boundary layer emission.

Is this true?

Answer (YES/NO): YES